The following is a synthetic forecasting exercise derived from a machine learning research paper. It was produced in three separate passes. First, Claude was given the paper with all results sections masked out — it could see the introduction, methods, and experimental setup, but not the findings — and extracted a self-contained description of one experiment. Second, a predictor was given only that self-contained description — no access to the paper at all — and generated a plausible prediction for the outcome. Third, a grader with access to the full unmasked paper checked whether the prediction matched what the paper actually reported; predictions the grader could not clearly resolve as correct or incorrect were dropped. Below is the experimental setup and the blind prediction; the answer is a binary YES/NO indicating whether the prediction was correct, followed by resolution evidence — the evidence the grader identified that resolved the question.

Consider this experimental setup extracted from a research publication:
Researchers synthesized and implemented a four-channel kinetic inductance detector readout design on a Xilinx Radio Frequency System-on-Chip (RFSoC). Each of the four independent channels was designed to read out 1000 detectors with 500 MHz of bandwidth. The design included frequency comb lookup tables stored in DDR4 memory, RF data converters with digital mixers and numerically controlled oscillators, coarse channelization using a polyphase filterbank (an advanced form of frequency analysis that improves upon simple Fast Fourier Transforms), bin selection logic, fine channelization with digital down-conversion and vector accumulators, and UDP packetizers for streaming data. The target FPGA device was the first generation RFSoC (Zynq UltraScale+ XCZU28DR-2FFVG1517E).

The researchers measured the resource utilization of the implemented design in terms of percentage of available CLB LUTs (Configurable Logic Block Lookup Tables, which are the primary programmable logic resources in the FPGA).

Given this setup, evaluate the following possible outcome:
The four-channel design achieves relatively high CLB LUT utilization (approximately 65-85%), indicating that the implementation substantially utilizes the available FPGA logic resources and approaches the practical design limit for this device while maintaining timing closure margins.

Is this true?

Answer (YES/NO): NO